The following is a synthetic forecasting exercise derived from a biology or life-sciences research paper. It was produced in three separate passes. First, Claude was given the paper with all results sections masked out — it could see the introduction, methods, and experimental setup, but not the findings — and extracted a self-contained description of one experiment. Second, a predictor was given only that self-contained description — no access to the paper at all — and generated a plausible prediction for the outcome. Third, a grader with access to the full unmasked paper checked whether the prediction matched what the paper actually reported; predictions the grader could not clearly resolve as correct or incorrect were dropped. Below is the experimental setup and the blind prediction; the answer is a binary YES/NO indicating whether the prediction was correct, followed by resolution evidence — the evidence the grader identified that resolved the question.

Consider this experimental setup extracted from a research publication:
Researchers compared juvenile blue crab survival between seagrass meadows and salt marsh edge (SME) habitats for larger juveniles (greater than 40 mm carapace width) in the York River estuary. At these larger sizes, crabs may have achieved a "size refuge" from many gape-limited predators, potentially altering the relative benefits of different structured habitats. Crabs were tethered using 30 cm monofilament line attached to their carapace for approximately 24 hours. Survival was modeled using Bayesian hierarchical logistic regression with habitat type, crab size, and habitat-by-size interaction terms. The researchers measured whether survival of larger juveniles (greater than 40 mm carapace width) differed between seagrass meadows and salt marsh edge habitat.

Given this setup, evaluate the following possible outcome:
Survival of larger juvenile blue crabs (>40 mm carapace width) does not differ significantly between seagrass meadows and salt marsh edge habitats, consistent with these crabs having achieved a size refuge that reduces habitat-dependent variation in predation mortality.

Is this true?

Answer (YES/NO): YES